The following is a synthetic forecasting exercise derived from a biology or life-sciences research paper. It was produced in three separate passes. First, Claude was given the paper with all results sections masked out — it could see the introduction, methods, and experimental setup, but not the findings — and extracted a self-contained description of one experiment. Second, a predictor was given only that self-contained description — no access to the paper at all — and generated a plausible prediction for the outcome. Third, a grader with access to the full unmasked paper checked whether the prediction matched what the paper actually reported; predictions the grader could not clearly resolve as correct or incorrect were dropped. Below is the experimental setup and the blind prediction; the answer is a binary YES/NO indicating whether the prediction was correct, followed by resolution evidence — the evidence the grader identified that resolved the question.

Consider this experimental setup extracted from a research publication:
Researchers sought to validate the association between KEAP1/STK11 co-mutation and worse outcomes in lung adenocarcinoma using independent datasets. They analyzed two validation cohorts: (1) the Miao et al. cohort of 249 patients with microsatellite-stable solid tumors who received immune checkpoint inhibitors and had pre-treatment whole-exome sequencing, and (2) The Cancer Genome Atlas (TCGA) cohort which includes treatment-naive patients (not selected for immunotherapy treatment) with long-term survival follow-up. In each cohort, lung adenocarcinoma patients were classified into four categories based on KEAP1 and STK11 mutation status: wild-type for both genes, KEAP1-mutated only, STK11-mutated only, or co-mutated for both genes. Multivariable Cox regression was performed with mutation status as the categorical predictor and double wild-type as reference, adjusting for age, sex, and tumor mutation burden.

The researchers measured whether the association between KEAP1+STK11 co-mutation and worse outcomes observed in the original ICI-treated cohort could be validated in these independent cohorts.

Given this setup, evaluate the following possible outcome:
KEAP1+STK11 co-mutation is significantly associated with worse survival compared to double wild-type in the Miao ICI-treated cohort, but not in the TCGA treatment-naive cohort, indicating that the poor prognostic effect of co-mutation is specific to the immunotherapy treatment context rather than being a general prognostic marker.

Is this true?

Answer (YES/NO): NO